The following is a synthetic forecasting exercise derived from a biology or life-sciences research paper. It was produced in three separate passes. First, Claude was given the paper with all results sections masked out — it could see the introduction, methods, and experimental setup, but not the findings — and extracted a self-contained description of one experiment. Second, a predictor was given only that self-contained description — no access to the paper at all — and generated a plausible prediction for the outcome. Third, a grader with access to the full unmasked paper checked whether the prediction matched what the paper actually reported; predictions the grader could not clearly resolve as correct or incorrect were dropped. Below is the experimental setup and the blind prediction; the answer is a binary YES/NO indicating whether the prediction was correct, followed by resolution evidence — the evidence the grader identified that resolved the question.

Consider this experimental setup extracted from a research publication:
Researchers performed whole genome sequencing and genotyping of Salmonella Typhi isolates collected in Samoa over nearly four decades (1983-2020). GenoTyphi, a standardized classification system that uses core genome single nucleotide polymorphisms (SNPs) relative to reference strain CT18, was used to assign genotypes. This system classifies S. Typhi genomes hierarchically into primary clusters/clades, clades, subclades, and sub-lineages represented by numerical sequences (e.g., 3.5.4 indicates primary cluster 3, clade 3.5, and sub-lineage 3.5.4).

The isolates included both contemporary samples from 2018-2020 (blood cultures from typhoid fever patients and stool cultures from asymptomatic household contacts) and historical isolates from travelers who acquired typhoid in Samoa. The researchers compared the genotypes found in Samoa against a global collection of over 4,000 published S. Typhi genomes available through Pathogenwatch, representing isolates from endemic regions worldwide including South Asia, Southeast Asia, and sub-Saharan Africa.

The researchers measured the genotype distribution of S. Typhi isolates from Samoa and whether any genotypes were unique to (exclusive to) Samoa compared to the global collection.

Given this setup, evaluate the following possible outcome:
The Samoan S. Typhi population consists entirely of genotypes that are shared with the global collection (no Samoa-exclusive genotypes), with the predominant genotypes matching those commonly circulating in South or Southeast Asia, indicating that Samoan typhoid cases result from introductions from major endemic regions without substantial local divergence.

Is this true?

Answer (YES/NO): NO